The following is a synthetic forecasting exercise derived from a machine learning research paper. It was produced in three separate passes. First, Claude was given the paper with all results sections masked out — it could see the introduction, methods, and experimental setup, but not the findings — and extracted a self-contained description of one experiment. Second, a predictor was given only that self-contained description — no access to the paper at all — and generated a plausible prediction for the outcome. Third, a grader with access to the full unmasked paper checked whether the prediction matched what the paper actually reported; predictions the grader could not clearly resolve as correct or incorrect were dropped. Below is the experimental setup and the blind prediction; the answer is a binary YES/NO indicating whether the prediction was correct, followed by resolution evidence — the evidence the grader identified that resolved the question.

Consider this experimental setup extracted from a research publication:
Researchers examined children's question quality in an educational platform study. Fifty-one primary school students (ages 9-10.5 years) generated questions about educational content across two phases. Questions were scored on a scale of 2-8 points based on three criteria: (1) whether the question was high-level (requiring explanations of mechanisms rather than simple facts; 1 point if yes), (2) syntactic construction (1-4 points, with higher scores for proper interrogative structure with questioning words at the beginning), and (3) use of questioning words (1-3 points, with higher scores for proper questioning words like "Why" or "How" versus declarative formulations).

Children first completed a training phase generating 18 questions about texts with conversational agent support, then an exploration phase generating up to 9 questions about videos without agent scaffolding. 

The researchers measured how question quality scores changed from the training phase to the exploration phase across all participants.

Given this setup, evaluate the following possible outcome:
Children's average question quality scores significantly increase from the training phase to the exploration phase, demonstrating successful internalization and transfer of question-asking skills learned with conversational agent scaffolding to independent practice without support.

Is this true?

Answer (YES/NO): NO